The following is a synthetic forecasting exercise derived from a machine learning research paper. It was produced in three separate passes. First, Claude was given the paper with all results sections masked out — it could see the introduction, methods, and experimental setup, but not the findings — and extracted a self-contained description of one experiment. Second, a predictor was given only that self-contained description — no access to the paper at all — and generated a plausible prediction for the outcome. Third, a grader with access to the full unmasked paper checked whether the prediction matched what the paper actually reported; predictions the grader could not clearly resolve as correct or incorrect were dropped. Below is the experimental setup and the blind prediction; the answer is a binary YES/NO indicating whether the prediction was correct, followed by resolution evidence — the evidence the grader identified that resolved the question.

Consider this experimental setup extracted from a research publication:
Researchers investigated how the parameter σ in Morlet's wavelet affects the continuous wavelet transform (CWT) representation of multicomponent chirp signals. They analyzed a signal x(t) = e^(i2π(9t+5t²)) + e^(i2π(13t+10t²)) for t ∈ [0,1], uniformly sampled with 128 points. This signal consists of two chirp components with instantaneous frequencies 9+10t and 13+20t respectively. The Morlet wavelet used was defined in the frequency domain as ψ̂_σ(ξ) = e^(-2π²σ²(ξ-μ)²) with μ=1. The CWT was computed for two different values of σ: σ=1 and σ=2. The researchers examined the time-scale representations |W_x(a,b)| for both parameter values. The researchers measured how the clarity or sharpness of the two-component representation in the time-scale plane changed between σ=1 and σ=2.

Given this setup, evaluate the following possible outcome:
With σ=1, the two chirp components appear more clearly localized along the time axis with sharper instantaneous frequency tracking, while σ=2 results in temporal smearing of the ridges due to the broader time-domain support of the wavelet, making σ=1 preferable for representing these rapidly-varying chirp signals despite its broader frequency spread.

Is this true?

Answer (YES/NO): YES